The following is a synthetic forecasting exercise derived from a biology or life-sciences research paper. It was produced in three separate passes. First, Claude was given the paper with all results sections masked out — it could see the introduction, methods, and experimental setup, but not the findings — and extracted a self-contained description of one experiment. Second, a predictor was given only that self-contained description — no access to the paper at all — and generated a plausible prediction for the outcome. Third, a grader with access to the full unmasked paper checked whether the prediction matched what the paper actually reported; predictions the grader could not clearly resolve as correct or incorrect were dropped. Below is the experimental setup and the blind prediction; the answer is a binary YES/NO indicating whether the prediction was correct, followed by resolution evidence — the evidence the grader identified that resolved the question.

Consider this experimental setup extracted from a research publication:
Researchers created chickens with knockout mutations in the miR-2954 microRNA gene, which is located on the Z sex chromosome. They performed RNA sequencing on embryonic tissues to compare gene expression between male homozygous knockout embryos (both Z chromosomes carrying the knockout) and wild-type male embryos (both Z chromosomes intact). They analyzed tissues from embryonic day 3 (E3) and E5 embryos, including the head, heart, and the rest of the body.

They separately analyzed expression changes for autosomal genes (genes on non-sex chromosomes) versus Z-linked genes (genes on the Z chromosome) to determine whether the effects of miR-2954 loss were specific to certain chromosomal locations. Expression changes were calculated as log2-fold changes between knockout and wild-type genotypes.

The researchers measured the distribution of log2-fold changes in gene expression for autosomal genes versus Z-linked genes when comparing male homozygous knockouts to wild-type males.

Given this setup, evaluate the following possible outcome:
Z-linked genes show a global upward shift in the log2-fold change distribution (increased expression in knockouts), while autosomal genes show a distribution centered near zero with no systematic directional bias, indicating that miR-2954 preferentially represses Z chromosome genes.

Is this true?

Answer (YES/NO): YES